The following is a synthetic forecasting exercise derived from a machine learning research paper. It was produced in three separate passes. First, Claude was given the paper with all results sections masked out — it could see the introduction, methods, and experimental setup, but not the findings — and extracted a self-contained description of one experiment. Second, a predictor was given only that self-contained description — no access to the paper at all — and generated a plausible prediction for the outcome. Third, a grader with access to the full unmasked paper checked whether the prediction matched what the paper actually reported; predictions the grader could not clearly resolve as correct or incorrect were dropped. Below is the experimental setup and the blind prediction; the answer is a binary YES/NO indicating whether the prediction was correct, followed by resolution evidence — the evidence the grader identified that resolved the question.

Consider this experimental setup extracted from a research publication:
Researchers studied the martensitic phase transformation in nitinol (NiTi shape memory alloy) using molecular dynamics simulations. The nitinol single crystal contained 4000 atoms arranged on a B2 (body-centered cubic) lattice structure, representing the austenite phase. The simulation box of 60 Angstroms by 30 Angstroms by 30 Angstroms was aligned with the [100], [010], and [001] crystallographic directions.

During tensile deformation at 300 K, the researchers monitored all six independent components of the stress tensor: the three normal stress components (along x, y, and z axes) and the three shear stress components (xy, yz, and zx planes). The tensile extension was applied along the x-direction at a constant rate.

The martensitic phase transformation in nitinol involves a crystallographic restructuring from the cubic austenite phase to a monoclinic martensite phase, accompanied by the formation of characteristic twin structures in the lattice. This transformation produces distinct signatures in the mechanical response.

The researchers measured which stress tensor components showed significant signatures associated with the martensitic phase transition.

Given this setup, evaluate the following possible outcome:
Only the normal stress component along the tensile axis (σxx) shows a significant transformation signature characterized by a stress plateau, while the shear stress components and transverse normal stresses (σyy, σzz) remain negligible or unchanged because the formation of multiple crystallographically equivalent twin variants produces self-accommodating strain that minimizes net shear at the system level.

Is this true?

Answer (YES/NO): NO